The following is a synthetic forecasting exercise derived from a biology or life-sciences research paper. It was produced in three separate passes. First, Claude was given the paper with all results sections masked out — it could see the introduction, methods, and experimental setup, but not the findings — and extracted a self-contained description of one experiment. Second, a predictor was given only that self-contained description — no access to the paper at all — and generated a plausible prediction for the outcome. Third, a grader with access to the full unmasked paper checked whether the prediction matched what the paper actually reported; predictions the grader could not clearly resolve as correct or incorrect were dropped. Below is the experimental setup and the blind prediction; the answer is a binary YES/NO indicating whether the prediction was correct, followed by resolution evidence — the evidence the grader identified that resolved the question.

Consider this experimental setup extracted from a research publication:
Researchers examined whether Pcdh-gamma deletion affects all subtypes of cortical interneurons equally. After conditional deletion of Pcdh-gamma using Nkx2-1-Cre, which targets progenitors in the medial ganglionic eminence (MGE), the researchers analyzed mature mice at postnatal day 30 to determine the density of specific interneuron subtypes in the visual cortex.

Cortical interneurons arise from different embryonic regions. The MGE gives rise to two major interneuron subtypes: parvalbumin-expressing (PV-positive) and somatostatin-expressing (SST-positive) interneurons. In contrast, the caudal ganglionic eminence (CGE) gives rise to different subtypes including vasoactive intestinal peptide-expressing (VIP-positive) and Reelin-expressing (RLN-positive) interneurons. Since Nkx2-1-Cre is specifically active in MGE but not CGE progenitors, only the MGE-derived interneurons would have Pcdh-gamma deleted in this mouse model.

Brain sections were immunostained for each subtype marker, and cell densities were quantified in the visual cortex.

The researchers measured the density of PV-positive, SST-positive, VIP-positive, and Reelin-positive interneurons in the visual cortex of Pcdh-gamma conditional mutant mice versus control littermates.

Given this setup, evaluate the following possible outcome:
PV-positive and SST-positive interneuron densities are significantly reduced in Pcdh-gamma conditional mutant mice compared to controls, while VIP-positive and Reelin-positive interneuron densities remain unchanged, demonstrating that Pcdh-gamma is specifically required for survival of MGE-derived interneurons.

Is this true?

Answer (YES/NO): NO